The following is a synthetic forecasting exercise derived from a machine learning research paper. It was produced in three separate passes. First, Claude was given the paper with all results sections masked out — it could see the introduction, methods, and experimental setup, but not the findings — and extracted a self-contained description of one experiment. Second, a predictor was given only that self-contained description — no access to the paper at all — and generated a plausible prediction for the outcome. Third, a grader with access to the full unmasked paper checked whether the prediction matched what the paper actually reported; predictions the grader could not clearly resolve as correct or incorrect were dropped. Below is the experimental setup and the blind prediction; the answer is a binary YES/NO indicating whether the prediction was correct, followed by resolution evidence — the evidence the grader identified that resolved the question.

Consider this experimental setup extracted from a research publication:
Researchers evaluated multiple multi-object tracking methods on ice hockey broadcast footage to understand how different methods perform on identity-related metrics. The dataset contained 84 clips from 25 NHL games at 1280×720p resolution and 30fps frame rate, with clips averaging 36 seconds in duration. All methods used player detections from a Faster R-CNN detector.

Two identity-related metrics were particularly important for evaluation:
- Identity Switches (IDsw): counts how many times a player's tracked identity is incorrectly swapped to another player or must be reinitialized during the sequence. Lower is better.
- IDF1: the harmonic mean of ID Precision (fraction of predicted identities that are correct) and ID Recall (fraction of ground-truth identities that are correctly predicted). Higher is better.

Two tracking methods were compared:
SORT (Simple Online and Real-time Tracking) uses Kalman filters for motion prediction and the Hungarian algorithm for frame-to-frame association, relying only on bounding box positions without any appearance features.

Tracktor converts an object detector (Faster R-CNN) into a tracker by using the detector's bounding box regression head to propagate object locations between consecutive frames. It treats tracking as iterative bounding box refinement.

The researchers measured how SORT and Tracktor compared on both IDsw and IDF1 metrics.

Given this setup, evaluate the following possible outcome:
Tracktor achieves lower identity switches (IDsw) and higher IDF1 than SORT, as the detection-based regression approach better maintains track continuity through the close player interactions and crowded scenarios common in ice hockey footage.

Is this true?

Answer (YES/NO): NO